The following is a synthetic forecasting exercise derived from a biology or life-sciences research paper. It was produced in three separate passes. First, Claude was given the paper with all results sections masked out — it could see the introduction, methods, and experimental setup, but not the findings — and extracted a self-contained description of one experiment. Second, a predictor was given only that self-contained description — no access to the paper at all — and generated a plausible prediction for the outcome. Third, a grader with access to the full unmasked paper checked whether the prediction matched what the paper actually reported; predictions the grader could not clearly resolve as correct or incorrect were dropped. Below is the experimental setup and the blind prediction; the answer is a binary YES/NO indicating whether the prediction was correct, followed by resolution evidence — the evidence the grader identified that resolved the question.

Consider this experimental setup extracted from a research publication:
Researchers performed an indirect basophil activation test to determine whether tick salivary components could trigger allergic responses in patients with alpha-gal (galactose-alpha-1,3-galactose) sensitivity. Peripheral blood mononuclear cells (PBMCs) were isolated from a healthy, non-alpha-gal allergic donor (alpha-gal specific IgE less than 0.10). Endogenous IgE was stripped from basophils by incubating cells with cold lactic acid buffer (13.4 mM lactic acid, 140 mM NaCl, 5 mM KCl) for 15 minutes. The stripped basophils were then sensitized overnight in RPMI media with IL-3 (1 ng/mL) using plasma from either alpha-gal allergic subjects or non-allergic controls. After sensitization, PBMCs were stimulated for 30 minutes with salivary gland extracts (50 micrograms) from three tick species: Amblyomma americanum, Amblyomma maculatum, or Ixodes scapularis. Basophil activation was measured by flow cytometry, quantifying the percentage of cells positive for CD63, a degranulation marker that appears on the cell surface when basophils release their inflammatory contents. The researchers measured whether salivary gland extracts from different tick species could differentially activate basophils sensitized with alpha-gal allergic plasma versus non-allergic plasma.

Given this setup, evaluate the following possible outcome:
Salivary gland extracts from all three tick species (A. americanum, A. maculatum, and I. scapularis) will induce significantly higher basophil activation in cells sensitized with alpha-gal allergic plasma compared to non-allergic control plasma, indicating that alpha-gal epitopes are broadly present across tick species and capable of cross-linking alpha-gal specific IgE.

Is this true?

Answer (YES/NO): NO